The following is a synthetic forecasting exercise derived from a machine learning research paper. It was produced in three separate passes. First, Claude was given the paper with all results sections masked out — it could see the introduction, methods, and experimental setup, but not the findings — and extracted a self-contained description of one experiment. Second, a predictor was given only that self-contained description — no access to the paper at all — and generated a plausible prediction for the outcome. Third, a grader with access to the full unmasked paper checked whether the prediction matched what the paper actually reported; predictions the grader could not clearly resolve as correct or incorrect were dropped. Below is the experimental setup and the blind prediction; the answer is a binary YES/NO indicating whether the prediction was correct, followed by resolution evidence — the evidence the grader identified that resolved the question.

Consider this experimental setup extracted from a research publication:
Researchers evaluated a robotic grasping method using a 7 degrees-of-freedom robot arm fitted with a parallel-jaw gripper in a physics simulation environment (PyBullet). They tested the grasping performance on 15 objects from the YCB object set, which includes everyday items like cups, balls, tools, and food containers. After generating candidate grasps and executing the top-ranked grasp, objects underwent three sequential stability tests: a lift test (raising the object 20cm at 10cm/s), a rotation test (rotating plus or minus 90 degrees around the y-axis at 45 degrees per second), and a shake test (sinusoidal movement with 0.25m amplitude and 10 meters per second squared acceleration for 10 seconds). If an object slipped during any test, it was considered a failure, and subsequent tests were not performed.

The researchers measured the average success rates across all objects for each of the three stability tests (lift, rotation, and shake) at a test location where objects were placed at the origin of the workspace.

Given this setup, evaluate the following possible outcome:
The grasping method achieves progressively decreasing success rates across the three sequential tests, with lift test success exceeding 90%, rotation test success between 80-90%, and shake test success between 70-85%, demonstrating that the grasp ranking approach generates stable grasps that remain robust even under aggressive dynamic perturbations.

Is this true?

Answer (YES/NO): NO